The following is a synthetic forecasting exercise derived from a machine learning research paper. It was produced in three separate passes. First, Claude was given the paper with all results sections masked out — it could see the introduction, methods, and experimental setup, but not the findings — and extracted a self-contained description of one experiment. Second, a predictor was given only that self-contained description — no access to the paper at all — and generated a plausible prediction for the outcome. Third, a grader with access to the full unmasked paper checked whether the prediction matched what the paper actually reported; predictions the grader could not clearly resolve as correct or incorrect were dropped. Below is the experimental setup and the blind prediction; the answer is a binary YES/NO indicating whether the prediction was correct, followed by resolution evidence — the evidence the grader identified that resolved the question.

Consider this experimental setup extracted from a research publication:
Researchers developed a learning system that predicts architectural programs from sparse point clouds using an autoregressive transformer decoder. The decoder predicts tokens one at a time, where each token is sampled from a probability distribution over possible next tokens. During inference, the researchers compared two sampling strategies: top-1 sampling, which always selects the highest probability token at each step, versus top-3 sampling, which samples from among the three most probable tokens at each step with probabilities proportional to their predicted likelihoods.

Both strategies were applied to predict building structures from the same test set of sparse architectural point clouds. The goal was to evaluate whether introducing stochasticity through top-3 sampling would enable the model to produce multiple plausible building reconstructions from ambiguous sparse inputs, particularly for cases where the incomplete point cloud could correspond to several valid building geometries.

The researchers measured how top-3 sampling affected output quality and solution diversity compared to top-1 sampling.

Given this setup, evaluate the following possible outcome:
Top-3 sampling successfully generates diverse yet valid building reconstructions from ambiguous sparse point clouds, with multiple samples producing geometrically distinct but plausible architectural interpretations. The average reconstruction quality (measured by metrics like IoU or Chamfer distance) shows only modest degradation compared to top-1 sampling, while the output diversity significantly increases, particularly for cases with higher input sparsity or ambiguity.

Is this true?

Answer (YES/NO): NO